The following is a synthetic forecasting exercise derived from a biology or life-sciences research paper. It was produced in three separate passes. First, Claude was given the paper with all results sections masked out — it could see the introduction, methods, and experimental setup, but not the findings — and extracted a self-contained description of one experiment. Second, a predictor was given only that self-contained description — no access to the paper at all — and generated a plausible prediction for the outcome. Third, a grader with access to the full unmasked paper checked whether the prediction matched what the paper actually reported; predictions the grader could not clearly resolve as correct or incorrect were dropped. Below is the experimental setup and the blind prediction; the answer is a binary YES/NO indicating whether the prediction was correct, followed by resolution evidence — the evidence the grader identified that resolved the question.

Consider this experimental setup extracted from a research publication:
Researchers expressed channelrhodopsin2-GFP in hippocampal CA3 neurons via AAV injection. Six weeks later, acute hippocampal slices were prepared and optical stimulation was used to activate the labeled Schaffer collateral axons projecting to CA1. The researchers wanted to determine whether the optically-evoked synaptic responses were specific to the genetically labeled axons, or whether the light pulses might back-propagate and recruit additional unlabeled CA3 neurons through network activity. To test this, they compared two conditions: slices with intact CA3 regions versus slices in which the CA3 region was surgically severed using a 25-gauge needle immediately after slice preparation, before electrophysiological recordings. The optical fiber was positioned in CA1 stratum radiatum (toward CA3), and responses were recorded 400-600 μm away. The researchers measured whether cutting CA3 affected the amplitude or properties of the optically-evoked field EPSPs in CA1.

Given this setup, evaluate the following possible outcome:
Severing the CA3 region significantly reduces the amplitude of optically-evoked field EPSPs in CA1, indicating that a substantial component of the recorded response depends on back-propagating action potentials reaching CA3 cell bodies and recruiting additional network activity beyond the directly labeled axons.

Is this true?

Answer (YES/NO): NO